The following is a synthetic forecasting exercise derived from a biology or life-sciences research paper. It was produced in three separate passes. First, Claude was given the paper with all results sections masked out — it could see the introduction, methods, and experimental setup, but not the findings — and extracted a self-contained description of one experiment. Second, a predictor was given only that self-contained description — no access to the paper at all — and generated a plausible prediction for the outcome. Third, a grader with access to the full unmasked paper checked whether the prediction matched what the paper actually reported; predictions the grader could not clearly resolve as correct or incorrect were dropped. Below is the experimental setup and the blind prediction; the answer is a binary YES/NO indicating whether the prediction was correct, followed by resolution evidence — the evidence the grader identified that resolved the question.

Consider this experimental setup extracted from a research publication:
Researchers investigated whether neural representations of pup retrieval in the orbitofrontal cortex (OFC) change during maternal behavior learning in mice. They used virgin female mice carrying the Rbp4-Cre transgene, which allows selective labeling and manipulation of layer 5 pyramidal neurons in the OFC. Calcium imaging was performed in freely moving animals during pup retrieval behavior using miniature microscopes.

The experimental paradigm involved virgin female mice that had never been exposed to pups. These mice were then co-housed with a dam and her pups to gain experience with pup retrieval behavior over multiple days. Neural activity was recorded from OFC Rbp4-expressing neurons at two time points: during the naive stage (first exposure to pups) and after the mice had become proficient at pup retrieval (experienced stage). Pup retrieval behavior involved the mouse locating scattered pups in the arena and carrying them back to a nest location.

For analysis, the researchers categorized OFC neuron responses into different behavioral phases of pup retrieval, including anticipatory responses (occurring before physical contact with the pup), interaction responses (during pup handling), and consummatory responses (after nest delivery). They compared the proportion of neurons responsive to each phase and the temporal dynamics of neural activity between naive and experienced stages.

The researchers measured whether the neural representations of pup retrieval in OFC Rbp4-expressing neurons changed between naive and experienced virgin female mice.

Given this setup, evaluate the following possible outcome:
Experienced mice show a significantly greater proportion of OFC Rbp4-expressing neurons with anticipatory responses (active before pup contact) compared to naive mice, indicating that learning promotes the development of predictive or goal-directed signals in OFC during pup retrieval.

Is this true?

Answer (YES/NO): NO